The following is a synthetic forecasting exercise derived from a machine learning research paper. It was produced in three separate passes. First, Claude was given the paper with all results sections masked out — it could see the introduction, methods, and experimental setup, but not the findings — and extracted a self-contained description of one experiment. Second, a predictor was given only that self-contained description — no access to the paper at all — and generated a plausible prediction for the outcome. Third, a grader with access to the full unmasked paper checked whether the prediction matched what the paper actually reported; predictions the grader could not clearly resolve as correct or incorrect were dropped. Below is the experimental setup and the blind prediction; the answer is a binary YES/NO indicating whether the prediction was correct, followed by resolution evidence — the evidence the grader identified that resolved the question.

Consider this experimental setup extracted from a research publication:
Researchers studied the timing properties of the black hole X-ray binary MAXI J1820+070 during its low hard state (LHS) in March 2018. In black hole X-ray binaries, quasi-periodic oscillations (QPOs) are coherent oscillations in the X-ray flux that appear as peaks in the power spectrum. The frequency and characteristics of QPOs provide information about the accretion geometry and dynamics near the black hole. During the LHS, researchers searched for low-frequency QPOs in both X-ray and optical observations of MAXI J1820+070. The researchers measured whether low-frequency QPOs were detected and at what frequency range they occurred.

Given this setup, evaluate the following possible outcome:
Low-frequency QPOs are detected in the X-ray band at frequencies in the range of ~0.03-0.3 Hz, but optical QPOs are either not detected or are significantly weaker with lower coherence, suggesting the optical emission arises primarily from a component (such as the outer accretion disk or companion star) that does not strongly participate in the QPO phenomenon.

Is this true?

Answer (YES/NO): NO